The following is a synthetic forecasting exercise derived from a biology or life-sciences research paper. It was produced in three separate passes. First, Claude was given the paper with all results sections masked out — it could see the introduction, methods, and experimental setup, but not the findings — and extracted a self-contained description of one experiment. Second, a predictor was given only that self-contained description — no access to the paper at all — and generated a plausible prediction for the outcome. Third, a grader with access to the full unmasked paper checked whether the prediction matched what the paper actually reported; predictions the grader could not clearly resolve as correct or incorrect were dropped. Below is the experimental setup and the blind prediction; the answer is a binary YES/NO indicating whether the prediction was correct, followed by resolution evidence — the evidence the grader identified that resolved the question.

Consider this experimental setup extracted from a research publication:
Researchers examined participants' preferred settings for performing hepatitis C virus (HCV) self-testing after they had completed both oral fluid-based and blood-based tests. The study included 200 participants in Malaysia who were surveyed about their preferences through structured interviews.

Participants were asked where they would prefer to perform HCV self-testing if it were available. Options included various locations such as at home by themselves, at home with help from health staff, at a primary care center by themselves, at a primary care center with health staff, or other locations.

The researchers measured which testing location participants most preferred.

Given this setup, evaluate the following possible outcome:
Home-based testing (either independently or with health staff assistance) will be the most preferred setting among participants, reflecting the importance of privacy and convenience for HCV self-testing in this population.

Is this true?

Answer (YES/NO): NO